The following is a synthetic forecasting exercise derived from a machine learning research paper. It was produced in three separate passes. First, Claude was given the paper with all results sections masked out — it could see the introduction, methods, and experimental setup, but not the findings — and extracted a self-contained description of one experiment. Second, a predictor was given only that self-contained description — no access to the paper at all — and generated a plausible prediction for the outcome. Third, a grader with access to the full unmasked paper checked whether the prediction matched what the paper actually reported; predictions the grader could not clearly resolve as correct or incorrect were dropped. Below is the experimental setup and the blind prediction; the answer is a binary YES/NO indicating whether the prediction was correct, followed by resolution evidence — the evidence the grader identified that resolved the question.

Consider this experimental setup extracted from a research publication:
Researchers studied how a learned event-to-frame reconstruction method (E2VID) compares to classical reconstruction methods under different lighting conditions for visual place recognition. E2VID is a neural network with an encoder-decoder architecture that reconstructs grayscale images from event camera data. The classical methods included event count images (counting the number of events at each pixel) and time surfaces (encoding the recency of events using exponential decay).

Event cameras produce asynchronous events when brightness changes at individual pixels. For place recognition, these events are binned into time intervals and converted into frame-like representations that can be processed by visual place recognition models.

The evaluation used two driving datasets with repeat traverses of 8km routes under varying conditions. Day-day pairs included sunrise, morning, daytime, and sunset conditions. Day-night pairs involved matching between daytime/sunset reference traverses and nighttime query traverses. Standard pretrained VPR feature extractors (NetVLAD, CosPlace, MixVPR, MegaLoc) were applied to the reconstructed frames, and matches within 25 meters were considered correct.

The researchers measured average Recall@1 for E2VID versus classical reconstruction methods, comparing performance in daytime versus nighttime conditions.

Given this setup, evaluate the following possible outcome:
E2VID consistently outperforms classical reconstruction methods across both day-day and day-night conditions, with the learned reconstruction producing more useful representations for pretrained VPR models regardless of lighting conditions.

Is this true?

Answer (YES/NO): NO